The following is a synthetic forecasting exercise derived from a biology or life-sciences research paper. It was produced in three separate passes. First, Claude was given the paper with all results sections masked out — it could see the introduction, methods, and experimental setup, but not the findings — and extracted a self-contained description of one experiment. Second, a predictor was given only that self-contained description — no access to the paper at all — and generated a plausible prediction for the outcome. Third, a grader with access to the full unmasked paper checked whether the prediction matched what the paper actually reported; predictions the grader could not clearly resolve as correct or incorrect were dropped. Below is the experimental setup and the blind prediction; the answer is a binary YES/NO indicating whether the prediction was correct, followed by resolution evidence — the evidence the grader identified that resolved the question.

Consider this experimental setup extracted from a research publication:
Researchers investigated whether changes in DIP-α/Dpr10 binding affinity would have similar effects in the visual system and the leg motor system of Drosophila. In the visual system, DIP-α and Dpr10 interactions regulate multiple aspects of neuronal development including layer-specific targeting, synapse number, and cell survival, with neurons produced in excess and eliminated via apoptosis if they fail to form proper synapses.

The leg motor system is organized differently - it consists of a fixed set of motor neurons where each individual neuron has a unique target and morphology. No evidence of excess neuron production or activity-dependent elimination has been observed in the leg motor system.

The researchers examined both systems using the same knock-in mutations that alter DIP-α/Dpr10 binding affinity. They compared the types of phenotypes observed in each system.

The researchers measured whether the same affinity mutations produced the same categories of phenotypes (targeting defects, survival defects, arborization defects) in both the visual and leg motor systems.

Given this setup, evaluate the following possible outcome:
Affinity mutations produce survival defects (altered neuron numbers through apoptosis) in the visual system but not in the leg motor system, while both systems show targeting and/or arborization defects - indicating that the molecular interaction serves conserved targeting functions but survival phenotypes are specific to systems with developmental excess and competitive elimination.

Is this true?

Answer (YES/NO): NO